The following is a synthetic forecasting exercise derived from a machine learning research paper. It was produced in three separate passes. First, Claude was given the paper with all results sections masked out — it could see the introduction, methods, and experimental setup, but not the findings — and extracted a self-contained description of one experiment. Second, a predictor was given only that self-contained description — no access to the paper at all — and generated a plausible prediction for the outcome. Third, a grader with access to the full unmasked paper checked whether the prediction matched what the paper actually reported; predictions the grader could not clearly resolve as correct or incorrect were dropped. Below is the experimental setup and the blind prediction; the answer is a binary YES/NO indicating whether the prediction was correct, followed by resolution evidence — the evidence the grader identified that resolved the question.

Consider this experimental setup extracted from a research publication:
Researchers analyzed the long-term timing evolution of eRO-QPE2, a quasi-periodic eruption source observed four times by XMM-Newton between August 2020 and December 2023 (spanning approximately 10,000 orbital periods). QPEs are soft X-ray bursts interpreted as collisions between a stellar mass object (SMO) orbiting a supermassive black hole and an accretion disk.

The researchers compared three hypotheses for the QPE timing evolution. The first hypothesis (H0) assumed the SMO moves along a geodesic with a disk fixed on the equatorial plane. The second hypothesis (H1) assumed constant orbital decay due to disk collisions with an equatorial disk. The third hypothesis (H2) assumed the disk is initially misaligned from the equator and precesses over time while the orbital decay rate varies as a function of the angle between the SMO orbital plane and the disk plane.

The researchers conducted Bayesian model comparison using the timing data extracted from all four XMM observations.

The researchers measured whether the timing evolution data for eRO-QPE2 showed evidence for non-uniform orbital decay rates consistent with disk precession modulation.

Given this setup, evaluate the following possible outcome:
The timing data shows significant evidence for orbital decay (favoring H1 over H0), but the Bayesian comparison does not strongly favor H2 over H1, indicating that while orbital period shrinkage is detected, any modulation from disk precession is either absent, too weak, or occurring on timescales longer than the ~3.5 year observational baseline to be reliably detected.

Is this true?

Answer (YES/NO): YES